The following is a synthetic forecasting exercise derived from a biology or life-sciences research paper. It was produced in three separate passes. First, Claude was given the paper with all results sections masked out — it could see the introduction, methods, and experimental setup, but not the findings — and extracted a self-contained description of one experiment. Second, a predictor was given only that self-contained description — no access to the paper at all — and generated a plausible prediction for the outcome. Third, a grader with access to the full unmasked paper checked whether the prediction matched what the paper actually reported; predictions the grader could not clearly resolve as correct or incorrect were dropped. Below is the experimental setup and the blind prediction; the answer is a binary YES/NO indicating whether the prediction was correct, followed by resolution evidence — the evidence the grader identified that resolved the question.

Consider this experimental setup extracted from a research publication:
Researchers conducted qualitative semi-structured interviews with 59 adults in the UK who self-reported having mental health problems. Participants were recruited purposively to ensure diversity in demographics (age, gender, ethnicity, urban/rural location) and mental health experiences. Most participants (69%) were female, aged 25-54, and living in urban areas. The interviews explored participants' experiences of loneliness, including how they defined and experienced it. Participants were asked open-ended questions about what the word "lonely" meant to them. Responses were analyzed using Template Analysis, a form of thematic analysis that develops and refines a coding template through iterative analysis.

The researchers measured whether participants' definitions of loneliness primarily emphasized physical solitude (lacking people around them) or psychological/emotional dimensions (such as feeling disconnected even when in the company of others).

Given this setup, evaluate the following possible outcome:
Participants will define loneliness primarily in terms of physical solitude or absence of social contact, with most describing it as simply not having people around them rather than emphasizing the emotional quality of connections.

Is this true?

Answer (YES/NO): NO